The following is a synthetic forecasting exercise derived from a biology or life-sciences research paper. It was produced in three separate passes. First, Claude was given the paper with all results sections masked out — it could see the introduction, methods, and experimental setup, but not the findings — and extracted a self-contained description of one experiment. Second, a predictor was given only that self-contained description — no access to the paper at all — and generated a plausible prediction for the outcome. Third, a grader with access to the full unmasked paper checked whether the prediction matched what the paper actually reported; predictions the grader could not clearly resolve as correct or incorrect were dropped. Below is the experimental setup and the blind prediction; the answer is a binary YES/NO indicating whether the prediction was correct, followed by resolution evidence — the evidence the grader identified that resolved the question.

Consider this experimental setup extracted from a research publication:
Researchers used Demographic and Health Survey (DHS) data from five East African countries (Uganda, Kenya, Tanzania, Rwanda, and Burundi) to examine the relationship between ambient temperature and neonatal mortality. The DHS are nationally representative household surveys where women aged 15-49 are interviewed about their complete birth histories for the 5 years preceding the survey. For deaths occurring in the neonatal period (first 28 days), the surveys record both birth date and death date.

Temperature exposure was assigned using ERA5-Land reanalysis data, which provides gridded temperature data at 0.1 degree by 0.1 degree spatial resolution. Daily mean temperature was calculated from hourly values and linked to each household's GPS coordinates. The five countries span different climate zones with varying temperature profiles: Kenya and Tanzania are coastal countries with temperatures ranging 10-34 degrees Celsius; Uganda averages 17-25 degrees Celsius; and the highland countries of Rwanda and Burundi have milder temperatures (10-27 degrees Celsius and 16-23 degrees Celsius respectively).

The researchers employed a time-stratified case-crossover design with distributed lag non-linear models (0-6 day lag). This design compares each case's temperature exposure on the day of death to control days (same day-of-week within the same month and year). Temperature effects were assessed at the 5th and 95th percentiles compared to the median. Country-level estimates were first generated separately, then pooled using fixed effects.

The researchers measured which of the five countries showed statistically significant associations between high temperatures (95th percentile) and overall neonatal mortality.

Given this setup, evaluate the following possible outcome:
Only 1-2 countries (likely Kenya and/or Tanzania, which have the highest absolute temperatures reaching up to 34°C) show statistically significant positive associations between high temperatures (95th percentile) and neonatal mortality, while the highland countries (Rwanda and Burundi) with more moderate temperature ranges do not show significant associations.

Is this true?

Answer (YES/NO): NO